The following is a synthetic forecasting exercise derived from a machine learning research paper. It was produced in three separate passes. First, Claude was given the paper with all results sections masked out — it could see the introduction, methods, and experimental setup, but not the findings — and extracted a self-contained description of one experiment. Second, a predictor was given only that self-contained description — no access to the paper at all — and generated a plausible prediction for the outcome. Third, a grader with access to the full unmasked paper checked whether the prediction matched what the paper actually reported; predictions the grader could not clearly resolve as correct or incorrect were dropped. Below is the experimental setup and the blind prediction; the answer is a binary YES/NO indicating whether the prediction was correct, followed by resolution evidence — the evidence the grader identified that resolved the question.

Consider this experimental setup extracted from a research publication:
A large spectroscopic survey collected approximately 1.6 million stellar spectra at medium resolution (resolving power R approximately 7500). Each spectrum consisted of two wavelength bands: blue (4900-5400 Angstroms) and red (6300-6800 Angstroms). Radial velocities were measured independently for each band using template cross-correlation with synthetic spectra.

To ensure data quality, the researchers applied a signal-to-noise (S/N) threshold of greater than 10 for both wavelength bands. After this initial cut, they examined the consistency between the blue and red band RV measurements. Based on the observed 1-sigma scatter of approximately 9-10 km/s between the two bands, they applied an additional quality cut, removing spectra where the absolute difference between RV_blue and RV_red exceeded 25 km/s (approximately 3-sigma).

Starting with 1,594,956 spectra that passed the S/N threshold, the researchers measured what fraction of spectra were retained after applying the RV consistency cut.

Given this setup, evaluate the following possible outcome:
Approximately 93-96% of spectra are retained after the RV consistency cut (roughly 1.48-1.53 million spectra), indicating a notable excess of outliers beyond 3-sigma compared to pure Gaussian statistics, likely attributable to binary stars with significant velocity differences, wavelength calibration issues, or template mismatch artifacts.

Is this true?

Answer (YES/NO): YES